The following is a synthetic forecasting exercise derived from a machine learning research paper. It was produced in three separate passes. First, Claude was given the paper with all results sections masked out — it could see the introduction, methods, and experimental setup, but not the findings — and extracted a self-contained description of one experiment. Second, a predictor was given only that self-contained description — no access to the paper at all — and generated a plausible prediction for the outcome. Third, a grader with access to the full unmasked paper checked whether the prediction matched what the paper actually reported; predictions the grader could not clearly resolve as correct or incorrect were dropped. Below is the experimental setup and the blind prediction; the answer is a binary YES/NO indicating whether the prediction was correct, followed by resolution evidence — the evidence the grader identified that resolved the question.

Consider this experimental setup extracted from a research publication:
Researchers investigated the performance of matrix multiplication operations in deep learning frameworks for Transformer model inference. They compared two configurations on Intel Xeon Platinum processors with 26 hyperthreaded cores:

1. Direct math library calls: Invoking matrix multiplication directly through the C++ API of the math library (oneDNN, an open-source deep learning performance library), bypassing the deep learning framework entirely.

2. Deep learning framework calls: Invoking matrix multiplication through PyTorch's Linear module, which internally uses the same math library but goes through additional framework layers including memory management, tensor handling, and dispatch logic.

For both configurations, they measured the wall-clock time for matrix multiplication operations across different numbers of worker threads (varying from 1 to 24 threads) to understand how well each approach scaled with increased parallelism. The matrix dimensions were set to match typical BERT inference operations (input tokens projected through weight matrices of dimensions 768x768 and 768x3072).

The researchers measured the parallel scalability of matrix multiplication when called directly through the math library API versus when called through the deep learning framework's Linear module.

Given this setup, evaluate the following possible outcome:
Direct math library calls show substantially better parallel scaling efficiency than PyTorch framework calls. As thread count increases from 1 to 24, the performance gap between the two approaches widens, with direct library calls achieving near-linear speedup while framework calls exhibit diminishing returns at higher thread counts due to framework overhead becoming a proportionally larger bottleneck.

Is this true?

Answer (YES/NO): YES